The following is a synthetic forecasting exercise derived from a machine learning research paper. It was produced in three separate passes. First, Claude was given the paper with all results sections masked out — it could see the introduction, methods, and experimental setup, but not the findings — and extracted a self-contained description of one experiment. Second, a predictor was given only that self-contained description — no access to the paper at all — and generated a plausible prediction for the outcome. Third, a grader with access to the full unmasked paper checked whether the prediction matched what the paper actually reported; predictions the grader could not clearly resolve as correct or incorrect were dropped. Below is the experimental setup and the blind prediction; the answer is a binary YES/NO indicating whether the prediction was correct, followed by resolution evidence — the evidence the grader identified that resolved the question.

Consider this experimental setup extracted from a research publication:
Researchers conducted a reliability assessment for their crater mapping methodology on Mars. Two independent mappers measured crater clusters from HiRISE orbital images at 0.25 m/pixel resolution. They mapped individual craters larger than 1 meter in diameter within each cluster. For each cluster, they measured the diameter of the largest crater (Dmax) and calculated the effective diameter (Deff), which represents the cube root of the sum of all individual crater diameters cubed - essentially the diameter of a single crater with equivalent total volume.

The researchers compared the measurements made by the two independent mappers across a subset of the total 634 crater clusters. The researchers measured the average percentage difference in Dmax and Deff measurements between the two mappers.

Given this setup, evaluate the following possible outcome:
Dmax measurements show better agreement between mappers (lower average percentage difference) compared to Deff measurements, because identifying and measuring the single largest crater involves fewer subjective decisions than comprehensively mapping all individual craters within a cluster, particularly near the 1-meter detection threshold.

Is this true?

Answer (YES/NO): NO